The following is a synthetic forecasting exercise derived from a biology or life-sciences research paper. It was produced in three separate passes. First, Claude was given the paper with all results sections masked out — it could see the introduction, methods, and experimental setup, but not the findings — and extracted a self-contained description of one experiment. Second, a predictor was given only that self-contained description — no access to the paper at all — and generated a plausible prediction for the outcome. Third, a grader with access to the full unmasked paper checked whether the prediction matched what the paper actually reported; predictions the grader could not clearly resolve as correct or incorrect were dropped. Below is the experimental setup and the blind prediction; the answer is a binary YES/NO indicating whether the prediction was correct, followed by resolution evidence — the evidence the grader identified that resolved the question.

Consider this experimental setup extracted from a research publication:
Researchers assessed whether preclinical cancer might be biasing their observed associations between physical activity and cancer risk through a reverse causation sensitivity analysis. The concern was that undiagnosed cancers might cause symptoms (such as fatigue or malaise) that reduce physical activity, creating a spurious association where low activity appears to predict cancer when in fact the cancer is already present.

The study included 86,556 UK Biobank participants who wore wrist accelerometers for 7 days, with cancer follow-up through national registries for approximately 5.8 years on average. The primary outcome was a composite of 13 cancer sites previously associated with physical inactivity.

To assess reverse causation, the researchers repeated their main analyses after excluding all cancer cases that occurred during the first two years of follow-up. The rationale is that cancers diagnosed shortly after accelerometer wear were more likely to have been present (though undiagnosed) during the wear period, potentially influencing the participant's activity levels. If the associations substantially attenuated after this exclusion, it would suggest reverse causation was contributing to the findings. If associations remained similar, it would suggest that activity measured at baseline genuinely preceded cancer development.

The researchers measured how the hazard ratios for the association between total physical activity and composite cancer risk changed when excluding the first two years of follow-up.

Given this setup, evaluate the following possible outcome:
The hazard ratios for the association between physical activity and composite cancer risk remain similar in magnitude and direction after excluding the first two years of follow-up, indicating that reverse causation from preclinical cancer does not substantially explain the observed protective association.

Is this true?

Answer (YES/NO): YES